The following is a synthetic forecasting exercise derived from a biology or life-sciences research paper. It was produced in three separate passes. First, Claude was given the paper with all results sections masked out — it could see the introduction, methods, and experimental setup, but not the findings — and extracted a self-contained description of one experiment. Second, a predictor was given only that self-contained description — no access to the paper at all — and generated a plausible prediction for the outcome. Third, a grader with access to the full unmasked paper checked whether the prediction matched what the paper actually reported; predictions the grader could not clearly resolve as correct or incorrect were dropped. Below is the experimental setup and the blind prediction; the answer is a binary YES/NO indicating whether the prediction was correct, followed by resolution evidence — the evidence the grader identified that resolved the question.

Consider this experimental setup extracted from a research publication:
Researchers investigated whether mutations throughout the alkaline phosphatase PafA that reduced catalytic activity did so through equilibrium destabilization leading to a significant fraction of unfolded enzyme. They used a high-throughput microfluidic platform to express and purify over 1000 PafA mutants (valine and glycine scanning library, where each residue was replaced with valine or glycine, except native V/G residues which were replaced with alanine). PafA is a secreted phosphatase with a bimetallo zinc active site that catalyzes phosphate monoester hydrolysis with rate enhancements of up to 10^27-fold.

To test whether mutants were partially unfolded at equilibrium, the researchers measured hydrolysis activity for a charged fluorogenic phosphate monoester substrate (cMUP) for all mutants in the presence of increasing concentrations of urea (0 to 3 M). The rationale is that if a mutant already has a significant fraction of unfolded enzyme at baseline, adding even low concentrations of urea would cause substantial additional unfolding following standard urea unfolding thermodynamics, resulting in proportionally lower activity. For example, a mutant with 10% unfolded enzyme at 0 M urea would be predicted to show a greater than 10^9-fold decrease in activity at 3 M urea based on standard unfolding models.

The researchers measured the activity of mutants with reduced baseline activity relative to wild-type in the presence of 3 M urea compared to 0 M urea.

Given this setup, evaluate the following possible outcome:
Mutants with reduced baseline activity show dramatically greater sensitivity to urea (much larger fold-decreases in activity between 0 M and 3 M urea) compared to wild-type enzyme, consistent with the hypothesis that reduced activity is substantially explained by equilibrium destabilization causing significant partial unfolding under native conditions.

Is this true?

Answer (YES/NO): NO